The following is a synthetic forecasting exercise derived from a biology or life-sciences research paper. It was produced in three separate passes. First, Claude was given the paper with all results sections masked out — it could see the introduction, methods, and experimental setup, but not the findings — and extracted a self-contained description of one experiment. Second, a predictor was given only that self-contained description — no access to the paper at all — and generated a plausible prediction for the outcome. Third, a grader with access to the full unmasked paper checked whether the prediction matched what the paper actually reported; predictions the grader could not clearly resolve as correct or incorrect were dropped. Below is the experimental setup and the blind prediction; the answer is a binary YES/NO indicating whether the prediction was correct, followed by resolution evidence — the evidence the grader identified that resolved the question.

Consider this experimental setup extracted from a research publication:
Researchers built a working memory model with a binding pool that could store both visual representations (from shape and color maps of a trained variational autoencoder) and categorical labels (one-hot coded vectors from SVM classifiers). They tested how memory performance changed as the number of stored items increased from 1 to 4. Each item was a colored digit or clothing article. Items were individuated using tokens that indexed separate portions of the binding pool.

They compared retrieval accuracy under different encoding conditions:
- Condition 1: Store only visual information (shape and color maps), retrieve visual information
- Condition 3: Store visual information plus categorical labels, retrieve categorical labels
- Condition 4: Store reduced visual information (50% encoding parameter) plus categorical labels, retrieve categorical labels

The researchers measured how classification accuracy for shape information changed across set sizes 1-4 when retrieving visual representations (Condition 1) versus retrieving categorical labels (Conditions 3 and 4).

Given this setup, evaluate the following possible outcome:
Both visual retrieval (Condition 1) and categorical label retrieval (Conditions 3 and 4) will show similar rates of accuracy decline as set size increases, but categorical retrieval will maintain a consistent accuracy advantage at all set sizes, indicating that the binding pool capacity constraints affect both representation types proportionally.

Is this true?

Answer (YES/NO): NO